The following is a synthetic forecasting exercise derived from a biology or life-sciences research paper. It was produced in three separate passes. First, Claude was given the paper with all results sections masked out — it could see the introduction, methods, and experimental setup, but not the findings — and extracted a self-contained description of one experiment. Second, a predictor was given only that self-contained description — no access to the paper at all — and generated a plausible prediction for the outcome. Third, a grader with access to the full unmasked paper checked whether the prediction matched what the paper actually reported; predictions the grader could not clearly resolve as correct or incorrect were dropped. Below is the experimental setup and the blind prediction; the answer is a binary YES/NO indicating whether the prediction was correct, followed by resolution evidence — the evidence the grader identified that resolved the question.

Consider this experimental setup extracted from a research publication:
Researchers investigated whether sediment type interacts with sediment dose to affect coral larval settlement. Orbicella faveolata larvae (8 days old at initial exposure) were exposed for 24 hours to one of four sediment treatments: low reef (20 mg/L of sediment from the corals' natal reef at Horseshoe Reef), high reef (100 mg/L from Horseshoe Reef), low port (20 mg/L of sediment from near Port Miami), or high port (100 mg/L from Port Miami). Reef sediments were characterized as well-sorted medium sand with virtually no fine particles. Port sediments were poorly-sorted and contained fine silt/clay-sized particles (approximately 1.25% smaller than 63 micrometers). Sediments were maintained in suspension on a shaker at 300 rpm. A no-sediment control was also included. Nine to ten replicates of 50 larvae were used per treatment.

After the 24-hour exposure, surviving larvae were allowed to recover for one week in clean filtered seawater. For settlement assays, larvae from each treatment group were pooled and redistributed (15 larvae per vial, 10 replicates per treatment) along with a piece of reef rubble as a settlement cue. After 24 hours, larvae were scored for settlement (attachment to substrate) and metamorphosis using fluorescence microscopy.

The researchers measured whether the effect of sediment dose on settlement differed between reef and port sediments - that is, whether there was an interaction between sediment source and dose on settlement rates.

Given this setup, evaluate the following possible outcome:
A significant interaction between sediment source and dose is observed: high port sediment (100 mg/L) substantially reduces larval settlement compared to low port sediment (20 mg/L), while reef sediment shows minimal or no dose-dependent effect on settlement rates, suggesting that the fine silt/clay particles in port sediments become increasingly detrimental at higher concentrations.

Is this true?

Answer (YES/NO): NO